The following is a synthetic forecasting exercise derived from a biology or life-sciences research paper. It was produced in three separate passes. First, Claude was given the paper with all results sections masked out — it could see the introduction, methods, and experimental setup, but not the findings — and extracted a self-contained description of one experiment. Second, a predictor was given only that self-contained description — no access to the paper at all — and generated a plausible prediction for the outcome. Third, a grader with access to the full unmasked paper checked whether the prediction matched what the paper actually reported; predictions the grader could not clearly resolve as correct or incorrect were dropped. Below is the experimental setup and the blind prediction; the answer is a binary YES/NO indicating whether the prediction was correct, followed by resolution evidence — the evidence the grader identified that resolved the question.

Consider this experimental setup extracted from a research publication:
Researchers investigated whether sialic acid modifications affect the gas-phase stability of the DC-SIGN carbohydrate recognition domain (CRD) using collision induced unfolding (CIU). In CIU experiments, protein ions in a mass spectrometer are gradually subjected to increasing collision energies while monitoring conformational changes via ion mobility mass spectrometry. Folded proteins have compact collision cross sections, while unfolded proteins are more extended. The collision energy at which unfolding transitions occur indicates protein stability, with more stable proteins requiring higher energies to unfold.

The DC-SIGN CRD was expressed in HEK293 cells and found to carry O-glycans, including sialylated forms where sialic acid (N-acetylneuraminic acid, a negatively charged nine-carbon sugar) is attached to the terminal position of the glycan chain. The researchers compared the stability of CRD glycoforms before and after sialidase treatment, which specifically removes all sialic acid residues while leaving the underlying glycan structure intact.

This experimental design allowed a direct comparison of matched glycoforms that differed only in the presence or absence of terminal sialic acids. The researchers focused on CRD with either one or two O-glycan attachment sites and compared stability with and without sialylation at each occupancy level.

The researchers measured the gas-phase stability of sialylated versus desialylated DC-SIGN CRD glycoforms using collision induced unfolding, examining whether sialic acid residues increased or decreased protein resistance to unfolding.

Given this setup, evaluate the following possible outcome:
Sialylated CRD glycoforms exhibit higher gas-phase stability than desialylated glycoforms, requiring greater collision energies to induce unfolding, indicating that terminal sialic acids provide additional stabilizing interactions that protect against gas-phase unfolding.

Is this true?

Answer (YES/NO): NO